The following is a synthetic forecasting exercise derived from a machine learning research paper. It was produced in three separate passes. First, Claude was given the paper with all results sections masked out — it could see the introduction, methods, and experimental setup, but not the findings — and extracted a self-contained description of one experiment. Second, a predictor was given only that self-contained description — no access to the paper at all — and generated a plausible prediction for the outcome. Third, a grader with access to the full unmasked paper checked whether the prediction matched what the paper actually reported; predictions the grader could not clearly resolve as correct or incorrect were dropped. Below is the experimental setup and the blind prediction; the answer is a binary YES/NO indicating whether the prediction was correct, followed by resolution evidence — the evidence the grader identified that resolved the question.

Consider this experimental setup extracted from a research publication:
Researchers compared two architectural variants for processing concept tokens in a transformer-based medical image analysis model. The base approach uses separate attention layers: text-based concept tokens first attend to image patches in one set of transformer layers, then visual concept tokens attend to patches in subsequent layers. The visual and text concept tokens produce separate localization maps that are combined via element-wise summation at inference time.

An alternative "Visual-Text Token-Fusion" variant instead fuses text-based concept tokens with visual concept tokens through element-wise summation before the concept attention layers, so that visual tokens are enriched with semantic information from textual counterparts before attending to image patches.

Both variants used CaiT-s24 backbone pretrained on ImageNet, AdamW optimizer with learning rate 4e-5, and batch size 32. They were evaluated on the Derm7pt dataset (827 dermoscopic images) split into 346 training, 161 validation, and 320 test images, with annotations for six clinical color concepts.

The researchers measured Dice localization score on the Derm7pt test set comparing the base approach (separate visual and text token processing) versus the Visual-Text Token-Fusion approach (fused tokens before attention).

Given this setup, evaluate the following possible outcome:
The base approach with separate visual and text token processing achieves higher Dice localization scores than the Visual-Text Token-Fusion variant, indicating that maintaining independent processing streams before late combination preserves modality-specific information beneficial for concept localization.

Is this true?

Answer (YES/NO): YES